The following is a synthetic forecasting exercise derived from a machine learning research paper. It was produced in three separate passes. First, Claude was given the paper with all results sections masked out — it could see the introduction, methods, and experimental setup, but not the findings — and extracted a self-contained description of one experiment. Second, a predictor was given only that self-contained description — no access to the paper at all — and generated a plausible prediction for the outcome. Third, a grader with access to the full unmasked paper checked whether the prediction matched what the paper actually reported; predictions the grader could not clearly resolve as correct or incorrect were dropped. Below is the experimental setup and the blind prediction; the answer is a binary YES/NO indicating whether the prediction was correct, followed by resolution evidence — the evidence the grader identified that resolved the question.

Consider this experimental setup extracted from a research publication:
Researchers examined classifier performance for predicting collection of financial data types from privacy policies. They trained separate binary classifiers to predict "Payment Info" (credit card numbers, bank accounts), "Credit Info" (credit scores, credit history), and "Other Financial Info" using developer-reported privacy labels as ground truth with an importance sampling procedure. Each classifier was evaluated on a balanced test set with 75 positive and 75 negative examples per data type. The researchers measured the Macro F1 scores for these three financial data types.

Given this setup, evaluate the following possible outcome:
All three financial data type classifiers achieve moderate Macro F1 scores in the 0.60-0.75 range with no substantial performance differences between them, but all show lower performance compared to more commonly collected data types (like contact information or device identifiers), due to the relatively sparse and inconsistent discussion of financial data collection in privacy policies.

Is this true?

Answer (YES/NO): NO